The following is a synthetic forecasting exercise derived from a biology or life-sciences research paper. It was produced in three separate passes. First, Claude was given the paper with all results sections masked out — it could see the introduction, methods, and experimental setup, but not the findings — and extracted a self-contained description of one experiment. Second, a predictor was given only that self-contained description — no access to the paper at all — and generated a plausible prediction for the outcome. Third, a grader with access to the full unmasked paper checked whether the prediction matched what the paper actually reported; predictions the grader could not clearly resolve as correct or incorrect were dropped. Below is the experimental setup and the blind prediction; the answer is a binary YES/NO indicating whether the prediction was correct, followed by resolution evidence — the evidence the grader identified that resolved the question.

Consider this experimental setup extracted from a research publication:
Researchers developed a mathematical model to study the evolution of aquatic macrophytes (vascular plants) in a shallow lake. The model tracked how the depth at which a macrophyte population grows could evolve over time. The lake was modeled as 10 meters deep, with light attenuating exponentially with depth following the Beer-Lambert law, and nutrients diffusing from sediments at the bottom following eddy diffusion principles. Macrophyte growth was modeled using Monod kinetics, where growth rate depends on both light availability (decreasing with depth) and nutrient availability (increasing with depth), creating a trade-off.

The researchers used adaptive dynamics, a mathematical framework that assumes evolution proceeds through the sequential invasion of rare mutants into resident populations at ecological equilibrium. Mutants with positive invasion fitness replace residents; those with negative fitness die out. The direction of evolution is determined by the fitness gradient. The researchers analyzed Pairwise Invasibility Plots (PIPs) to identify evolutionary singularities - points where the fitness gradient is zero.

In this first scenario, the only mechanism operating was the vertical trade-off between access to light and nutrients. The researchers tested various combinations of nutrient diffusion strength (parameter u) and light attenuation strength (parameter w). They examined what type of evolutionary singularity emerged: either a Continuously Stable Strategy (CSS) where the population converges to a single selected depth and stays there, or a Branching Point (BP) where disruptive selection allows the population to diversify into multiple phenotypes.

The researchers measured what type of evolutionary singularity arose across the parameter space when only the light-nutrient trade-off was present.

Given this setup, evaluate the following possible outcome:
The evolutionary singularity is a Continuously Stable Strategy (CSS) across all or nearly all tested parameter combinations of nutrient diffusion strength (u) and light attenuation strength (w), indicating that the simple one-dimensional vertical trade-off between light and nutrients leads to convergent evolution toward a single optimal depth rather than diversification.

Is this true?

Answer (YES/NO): YES